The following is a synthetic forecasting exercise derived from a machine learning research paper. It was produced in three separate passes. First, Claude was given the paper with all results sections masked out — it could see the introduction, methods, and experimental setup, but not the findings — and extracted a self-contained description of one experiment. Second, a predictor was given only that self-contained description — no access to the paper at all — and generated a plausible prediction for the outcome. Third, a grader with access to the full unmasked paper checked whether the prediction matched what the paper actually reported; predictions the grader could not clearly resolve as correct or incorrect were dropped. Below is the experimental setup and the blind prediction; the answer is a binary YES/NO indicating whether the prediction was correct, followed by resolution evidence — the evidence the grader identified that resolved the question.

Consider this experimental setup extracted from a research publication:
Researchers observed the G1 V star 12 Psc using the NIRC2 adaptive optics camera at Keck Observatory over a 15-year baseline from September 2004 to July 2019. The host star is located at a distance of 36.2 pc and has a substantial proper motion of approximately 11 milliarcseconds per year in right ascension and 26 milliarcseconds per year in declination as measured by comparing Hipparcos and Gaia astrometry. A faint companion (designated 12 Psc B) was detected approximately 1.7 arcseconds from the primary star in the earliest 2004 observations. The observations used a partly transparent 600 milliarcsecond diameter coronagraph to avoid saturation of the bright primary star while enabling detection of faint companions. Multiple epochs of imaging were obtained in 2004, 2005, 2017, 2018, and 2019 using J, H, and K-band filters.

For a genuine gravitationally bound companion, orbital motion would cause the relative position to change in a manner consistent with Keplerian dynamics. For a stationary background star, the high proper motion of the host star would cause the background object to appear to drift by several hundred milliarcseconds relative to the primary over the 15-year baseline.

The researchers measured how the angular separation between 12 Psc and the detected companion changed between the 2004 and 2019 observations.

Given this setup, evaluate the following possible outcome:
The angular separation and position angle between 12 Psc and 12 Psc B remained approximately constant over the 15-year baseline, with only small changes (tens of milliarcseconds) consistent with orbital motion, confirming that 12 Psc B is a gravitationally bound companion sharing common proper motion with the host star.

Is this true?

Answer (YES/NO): NO